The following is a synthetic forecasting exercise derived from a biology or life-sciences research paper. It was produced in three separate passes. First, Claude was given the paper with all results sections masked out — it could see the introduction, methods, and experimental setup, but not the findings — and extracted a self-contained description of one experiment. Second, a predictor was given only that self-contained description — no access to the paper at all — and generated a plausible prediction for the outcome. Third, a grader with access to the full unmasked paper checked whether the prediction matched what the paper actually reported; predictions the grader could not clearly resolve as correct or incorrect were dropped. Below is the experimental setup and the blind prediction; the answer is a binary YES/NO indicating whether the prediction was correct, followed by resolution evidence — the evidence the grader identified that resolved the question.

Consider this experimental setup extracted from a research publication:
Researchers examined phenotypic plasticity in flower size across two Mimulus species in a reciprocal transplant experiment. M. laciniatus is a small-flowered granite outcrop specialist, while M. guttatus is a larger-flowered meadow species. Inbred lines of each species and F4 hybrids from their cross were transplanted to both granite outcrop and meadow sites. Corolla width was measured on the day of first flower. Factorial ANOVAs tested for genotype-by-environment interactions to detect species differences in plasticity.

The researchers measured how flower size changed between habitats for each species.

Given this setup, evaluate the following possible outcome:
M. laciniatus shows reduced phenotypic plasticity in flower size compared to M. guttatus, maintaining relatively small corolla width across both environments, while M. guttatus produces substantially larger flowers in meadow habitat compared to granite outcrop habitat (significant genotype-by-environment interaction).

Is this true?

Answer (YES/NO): NO